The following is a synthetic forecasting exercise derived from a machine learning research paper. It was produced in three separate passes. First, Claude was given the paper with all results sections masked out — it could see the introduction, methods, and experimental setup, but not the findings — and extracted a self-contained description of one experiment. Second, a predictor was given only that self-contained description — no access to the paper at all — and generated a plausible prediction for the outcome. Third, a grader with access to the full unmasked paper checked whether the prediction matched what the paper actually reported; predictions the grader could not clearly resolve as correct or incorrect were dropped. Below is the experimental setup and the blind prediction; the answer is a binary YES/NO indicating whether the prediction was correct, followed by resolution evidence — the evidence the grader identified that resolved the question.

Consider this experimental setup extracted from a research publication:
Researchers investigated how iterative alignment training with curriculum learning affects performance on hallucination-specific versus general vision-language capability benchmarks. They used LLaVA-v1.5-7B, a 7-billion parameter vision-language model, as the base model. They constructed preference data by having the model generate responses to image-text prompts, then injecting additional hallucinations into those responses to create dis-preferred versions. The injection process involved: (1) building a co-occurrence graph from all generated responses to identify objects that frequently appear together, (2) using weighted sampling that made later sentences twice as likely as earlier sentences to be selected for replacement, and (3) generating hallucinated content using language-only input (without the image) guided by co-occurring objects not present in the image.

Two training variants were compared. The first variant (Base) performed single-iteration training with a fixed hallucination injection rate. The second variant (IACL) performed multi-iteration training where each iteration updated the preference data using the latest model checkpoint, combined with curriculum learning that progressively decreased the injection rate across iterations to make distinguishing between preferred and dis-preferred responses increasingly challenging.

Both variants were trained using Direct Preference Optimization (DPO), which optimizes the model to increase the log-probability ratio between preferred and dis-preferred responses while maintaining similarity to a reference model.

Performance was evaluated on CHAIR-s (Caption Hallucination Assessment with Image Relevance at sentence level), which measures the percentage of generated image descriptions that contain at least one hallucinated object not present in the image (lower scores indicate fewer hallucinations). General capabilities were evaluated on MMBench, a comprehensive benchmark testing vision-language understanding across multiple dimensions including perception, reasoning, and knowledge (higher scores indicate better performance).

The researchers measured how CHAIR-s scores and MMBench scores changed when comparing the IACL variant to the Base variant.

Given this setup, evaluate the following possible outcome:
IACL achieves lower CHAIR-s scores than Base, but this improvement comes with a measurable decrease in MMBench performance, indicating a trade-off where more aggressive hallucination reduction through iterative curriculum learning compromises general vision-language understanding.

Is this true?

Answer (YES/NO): YES